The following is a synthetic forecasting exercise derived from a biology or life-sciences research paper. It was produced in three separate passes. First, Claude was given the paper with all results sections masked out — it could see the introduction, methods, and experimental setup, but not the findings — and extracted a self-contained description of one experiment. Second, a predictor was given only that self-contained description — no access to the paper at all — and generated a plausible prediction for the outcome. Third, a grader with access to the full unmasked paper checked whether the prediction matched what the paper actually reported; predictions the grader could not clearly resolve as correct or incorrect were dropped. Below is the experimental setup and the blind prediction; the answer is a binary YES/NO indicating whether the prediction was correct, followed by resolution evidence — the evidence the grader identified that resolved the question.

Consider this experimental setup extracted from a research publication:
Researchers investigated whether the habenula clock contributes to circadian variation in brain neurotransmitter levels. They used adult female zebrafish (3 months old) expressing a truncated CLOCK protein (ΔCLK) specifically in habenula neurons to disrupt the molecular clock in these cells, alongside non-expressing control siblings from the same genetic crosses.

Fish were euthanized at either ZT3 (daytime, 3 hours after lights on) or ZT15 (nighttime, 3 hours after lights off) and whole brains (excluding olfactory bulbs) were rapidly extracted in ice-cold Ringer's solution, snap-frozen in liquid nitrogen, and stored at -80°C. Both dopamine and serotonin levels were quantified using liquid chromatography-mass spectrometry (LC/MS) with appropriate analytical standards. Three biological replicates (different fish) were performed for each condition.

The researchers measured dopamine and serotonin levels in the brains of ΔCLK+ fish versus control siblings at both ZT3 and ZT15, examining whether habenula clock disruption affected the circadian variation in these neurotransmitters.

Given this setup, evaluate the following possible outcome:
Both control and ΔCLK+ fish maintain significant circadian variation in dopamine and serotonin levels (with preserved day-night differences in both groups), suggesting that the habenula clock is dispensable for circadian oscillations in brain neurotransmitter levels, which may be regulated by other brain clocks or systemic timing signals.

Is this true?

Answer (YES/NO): NO